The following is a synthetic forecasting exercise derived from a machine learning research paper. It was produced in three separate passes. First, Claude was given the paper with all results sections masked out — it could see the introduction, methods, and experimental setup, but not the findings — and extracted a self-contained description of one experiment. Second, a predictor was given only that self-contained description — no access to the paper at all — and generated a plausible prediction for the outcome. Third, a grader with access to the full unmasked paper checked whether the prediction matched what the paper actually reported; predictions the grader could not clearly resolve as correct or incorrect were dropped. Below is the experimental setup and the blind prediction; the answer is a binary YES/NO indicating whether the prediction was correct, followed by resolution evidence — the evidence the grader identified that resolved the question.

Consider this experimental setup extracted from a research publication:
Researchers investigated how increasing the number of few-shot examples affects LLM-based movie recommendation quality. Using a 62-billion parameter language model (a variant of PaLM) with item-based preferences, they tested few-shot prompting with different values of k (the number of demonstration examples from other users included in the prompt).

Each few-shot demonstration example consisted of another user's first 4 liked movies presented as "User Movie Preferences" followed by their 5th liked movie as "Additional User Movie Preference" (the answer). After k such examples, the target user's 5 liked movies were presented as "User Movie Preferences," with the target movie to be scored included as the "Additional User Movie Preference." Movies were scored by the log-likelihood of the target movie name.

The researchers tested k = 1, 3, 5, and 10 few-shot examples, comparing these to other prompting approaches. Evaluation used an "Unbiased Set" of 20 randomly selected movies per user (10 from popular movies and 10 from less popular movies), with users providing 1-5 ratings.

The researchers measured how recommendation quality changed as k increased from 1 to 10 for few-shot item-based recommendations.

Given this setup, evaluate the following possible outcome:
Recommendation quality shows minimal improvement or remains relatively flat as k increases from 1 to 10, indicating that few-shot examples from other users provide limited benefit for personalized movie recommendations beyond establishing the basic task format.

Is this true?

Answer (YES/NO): YES